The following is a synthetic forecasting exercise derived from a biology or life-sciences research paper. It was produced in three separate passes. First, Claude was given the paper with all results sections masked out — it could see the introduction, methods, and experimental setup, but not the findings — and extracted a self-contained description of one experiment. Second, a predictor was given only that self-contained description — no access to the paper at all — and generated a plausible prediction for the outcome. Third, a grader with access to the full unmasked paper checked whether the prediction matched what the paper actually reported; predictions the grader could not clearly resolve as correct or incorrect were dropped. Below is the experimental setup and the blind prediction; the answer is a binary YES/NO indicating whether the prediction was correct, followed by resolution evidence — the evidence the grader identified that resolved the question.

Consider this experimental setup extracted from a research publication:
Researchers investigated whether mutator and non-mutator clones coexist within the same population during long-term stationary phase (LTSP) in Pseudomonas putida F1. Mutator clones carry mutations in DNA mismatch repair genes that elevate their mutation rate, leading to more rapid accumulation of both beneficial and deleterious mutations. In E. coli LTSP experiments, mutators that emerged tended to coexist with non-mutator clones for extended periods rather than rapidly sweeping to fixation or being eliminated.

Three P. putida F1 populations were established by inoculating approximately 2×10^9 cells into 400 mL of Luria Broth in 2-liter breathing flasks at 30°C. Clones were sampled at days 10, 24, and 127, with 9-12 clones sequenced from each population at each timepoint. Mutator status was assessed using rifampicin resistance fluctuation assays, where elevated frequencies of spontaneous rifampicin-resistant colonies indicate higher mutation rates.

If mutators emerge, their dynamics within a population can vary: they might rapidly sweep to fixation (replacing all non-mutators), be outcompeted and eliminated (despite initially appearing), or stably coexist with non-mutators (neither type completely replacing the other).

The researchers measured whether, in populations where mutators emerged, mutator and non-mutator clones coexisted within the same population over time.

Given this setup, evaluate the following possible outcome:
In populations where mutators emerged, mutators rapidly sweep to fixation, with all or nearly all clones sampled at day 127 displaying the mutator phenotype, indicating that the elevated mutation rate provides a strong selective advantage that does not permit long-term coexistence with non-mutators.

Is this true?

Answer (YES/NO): NO